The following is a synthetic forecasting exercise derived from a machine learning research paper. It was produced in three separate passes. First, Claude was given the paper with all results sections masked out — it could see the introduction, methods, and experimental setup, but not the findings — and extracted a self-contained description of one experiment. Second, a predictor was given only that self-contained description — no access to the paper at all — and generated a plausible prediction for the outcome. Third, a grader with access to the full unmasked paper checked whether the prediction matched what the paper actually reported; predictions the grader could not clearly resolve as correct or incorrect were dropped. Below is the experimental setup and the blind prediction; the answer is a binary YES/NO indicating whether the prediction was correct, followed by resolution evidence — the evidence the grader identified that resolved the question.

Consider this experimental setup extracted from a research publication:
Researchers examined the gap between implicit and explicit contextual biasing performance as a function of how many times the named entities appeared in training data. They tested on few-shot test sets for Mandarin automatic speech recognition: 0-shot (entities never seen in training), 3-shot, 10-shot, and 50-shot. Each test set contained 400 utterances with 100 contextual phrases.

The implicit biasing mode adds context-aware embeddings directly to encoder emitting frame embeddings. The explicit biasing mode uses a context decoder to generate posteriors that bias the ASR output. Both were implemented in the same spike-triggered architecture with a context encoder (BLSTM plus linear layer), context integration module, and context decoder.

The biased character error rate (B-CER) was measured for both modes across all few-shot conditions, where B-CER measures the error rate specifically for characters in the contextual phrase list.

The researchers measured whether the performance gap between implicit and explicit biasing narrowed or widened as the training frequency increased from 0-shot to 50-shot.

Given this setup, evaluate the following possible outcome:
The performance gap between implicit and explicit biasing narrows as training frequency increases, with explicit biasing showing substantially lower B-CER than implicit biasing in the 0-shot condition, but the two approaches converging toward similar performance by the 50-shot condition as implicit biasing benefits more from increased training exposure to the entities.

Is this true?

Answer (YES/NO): NO